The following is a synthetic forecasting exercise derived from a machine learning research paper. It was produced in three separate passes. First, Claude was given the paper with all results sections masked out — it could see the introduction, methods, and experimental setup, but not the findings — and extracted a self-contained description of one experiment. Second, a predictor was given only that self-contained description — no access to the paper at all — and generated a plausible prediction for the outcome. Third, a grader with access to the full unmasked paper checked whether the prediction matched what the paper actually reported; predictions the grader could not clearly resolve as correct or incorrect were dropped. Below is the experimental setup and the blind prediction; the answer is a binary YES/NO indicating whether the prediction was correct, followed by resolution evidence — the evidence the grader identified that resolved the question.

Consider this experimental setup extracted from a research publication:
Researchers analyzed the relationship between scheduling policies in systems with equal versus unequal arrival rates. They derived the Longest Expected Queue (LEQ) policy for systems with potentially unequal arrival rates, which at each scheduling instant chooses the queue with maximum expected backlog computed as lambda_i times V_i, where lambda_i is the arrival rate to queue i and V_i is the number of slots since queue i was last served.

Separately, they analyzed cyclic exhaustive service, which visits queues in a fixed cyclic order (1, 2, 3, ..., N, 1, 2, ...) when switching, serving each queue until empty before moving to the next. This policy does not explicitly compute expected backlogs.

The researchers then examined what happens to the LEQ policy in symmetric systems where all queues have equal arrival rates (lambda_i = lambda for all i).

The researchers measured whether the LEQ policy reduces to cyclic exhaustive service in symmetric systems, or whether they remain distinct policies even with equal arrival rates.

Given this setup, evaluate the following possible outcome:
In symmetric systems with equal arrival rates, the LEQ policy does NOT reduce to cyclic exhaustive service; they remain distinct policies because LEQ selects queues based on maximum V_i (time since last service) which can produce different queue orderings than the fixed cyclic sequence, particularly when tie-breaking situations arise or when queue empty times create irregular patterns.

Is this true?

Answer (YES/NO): NO